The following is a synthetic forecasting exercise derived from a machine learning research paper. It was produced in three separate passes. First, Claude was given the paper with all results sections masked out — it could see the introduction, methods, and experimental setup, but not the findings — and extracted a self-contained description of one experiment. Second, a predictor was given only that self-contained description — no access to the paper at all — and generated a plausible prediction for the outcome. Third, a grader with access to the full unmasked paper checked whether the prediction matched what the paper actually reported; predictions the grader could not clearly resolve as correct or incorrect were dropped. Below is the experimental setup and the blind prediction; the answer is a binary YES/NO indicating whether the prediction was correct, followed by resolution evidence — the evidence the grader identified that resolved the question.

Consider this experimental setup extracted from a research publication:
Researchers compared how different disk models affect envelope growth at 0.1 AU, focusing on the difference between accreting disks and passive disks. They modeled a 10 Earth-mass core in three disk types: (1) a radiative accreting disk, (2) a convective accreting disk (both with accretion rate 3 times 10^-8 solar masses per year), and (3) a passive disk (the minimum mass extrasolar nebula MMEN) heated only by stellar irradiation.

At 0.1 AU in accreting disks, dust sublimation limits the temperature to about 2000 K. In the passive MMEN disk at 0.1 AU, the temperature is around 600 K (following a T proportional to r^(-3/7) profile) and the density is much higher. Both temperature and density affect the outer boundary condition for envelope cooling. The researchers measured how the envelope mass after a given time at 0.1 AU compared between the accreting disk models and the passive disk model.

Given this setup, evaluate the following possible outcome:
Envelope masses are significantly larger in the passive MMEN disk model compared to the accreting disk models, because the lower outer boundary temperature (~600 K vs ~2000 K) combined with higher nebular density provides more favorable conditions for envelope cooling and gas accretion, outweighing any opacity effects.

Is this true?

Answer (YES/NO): YES